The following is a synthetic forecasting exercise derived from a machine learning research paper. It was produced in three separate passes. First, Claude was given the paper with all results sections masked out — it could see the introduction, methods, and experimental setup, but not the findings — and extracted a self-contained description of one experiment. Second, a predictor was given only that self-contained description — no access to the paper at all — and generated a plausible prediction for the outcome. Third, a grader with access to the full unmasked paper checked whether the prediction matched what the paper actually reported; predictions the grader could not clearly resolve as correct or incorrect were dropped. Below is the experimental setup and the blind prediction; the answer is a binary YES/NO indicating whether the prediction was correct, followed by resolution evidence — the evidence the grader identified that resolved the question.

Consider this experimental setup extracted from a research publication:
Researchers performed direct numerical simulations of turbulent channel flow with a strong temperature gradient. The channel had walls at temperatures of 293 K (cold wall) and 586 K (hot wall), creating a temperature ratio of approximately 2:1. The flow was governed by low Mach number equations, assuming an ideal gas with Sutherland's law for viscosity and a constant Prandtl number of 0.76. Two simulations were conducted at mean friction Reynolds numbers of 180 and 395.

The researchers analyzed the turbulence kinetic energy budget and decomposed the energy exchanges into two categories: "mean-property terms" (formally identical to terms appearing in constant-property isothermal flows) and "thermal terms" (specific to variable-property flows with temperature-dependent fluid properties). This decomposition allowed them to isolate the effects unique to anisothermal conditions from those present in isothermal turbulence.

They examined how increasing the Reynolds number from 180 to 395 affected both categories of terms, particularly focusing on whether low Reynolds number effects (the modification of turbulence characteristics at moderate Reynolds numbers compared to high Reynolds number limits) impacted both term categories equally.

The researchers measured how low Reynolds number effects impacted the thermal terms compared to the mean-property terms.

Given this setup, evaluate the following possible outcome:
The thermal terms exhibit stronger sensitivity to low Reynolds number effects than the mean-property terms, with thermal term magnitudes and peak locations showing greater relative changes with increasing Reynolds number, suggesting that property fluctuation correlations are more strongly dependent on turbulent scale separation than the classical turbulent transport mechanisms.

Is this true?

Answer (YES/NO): NO